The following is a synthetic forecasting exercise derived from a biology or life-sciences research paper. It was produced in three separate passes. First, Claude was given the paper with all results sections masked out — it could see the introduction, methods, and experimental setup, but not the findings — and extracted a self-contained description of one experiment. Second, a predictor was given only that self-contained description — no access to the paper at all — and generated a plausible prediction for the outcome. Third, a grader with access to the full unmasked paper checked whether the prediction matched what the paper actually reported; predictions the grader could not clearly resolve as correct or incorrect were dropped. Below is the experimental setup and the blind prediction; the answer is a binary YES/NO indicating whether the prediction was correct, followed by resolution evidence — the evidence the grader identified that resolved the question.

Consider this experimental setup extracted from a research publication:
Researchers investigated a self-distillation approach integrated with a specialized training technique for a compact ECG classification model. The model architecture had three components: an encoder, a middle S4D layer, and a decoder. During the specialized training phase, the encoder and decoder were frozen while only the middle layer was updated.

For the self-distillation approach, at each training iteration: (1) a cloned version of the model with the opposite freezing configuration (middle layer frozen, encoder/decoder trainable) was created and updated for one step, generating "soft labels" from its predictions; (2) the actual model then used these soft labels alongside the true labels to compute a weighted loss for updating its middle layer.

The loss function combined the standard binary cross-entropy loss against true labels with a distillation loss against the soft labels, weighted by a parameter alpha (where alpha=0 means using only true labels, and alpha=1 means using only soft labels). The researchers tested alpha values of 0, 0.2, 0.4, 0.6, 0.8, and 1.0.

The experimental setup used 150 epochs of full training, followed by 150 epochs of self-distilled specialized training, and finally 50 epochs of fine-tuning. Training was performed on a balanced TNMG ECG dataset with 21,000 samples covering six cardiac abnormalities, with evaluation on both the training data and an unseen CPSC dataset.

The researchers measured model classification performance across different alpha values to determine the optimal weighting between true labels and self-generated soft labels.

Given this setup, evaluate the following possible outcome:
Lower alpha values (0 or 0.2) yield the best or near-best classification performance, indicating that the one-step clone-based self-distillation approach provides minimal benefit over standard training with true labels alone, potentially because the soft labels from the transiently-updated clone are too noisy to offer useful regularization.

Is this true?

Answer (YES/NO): NO